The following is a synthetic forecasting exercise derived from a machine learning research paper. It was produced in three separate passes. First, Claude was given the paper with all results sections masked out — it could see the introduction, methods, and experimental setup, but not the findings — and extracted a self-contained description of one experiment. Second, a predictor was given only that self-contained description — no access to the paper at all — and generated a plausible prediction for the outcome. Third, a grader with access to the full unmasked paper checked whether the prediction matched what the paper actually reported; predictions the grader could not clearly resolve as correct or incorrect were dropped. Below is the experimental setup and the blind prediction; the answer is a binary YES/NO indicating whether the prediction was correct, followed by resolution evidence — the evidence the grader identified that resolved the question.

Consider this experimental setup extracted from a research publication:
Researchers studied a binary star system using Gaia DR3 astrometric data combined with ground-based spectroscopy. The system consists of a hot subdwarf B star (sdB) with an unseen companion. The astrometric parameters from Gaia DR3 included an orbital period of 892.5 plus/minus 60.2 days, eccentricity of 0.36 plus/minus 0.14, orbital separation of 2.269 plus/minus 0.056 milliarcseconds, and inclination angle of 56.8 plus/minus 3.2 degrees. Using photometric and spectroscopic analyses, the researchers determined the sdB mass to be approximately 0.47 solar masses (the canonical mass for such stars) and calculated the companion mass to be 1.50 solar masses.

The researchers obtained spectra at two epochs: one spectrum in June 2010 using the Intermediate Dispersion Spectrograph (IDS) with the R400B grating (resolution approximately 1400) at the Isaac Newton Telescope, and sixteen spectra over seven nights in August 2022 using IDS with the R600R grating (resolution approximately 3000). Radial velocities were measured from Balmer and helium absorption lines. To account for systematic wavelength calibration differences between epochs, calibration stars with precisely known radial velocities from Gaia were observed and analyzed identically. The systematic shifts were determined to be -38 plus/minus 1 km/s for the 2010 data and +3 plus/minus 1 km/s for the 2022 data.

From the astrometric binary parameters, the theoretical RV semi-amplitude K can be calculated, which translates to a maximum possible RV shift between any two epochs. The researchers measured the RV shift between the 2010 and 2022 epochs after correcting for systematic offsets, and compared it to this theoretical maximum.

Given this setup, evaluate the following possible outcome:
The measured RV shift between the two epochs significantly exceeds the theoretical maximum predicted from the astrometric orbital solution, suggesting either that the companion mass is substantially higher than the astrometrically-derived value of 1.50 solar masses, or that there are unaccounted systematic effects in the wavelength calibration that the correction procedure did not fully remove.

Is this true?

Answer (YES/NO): NO